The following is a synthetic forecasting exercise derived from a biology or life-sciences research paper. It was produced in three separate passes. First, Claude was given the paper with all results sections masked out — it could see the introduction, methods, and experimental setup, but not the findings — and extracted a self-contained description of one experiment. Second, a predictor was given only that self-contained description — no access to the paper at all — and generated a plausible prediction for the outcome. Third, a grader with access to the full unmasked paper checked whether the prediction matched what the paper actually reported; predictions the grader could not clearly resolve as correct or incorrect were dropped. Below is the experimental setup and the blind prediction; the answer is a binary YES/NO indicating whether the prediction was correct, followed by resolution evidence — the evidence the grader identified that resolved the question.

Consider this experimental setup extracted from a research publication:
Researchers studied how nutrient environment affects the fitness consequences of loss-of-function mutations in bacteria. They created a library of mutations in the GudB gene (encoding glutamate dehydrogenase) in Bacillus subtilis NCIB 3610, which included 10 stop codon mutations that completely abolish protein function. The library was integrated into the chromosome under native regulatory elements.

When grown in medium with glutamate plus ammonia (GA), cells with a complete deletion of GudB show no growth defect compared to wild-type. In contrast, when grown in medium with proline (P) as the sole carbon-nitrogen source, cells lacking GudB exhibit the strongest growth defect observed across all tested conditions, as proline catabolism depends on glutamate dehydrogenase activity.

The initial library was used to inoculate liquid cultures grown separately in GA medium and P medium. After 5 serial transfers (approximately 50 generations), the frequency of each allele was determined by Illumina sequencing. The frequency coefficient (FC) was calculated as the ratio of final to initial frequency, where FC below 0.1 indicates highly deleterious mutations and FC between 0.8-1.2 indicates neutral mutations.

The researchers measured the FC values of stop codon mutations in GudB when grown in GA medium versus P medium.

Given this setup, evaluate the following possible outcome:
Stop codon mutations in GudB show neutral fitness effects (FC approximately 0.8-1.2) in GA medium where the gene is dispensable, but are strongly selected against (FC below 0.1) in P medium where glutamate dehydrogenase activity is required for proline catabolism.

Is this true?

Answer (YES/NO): YES